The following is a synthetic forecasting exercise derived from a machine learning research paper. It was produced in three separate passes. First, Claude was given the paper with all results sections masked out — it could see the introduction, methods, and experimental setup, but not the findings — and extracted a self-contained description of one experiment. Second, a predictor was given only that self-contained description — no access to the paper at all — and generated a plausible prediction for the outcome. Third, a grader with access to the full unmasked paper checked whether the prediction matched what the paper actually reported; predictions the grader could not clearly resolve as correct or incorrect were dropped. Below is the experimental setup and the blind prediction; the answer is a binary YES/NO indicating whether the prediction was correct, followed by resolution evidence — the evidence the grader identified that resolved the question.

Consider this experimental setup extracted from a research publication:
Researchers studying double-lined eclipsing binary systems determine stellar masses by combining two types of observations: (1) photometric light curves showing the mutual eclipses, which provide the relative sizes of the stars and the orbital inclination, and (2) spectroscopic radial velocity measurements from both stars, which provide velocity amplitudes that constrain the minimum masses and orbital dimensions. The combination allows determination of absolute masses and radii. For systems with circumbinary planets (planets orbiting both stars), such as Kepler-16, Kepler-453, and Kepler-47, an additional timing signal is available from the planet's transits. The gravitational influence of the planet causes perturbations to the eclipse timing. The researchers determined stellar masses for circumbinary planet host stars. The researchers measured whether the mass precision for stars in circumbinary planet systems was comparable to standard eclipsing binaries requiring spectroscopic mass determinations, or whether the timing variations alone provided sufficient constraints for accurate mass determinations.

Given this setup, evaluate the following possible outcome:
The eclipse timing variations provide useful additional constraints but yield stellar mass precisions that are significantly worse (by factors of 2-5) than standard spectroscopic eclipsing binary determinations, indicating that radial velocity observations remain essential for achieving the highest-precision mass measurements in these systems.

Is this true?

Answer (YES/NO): NO